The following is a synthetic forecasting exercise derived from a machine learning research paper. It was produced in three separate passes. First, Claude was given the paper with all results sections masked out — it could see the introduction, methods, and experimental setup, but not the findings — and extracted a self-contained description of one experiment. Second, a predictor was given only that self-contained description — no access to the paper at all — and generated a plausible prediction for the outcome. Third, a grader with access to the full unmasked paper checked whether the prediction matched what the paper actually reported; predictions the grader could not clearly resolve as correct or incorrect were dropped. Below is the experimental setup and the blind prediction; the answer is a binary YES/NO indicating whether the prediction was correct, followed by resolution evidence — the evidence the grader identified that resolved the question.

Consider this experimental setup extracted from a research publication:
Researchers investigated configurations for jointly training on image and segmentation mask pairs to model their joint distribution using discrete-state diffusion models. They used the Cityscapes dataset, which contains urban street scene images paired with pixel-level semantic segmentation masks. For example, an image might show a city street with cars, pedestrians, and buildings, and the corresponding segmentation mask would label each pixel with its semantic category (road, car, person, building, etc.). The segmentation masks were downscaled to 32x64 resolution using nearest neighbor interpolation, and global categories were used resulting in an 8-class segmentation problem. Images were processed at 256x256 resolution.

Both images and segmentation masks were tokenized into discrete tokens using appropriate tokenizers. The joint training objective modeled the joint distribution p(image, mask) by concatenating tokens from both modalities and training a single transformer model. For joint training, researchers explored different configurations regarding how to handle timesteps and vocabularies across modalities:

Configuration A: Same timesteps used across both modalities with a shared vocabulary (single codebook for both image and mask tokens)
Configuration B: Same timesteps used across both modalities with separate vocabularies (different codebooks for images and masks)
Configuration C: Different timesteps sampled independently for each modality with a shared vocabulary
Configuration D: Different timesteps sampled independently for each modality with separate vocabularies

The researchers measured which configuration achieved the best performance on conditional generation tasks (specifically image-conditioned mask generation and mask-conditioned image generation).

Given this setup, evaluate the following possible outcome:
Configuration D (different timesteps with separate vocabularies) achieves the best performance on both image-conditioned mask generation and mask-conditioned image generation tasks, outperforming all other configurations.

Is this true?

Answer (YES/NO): YES